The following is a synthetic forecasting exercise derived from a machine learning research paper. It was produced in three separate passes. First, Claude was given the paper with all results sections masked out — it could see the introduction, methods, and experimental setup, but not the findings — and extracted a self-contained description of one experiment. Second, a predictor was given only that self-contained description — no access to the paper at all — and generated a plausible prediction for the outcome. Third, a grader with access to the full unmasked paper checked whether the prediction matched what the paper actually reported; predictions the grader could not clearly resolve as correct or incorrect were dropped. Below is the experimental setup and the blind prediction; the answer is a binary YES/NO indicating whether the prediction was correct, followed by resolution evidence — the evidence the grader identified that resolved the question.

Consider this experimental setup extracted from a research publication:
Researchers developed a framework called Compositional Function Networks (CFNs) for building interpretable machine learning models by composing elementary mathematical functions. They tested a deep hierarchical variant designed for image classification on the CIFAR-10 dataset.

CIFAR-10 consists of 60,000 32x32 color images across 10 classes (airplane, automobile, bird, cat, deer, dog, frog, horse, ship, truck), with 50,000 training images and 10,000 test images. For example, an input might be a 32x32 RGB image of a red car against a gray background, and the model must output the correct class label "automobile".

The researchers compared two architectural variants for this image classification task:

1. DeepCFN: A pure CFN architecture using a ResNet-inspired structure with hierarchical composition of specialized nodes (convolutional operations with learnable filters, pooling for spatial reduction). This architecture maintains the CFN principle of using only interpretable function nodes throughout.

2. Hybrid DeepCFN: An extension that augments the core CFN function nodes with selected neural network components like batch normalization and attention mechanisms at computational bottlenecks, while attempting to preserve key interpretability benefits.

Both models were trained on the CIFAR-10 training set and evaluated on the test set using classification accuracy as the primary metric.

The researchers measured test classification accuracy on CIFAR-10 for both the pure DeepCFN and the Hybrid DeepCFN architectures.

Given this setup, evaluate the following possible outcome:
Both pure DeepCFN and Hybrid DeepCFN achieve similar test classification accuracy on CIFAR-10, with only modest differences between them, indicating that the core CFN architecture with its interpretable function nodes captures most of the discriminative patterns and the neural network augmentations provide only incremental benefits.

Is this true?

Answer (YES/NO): NO